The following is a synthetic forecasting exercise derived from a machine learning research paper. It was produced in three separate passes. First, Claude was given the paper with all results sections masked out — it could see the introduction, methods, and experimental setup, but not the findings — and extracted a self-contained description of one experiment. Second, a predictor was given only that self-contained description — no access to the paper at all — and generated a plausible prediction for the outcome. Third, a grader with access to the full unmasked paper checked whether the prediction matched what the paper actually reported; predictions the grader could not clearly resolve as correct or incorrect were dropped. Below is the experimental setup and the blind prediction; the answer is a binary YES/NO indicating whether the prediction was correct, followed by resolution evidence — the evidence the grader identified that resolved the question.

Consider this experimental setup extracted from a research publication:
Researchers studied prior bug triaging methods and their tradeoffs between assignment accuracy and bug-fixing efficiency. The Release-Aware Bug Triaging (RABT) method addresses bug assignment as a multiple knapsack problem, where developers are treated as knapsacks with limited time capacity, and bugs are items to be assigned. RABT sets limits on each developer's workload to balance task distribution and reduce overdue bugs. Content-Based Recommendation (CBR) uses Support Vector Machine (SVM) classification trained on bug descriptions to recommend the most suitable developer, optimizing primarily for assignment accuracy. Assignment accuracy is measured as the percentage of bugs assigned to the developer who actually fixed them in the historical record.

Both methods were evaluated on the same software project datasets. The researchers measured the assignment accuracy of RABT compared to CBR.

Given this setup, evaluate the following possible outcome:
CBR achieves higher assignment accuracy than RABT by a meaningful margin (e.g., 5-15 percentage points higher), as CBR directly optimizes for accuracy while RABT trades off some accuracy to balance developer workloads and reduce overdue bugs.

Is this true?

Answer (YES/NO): YES